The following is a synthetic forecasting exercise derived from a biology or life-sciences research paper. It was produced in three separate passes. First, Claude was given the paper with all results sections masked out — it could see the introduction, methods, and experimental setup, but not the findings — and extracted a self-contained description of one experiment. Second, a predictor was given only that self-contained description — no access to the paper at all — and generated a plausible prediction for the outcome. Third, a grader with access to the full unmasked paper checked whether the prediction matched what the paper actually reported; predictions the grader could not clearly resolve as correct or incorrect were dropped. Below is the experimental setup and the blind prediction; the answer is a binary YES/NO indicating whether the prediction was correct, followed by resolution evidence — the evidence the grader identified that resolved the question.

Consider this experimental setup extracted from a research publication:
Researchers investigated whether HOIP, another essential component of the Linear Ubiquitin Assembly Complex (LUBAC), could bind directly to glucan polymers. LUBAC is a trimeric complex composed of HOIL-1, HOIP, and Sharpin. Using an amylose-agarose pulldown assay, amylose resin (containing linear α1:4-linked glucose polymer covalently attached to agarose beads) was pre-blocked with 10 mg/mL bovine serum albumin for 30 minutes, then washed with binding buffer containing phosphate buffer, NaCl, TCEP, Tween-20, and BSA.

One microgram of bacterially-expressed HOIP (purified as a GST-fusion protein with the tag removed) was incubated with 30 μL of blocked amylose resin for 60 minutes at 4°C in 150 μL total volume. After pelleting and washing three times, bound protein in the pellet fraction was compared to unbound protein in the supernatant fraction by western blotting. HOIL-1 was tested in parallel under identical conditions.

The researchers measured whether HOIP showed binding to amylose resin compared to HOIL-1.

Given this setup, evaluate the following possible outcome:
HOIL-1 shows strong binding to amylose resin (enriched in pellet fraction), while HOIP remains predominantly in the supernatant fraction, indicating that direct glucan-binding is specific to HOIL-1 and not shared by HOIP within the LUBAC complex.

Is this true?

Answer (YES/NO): NO